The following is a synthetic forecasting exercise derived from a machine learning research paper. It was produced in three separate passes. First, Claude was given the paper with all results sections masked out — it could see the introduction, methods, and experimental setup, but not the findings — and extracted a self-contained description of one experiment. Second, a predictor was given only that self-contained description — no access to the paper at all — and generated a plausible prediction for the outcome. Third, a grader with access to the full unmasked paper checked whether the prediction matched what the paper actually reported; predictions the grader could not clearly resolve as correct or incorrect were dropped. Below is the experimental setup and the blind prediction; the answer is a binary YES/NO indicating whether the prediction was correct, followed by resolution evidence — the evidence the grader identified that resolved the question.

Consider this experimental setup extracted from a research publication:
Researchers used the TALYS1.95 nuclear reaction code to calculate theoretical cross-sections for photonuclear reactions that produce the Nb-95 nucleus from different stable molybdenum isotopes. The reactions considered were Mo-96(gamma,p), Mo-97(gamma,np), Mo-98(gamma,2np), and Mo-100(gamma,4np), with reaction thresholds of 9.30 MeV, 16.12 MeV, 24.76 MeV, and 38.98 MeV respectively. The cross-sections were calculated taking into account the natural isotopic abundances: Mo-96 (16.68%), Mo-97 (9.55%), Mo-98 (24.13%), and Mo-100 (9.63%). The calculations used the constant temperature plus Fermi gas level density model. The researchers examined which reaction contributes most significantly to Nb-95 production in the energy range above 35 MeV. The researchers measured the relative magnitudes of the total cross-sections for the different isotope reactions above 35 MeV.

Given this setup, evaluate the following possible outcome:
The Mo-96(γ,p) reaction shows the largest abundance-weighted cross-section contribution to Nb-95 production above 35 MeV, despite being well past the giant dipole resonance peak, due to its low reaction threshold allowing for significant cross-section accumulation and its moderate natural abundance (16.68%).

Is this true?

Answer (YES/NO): NO